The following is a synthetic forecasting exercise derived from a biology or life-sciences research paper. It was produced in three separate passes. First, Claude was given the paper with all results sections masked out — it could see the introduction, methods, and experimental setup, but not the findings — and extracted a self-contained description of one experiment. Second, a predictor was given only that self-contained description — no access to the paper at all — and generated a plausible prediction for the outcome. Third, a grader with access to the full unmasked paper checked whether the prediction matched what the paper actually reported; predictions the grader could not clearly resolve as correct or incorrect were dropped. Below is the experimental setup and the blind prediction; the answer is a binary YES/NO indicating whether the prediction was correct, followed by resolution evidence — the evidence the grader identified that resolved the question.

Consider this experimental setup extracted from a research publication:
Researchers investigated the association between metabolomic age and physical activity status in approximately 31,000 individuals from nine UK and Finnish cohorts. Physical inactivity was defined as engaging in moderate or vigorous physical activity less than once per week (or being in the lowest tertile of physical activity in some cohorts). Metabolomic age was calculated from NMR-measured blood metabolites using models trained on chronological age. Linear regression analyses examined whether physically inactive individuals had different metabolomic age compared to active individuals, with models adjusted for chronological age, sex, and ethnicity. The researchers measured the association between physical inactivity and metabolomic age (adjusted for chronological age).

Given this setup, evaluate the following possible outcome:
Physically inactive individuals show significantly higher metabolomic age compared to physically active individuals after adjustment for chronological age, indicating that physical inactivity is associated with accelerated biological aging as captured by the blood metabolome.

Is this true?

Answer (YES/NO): YES